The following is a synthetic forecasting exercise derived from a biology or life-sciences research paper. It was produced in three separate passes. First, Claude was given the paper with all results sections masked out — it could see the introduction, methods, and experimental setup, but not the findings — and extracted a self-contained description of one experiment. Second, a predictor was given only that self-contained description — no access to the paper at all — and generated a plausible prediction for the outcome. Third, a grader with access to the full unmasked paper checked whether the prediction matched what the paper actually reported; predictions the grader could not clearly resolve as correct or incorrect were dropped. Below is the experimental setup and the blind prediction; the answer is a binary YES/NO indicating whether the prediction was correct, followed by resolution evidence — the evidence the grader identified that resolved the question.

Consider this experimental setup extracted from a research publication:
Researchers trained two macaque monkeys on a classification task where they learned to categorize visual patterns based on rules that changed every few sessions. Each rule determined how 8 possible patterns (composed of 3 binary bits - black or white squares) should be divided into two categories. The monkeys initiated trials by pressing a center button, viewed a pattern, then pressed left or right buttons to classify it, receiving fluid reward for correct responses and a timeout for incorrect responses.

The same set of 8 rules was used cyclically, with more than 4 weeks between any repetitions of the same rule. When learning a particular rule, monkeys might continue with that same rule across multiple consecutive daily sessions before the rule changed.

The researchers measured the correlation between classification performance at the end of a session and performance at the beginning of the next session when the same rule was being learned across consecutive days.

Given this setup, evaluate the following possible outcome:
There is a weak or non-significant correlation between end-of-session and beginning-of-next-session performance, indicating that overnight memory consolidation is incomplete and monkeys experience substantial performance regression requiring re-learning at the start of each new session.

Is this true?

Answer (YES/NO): NO